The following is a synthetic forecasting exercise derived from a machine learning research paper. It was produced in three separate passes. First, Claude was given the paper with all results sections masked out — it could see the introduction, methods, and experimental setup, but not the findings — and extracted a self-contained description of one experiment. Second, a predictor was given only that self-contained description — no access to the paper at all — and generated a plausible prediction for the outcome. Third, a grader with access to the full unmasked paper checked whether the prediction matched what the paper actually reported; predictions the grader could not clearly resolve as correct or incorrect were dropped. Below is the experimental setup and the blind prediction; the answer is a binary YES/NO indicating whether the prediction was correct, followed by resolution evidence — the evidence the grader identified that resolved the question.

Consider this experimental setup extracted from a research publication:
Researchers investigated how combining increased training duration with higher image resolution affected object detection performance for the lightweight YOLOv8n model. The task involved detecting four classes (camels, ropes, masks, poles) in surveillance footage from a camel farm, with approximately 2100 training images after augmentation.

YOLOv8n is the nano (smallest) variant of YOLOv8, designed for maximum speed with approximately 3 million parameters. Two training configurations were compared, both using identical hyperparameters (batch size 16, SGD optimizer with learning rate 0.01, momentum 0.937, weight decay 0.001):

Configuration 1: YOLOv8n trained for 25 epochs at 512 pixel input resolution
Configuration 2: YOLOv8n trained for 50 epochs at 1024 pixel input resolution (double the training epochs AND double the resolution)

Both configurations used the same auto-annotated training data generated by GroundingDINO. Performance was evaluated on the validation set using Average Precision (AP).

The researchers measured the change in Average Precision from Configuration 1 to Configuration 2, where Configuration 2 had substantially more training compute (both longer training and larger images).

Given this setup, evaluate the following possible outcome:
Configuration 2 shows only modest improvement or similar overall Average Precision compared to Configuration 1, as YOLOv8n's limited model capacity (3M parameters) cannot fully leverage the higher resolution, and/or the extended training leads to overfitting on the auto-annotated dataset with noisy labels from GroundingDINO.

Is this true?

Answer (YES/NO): YES